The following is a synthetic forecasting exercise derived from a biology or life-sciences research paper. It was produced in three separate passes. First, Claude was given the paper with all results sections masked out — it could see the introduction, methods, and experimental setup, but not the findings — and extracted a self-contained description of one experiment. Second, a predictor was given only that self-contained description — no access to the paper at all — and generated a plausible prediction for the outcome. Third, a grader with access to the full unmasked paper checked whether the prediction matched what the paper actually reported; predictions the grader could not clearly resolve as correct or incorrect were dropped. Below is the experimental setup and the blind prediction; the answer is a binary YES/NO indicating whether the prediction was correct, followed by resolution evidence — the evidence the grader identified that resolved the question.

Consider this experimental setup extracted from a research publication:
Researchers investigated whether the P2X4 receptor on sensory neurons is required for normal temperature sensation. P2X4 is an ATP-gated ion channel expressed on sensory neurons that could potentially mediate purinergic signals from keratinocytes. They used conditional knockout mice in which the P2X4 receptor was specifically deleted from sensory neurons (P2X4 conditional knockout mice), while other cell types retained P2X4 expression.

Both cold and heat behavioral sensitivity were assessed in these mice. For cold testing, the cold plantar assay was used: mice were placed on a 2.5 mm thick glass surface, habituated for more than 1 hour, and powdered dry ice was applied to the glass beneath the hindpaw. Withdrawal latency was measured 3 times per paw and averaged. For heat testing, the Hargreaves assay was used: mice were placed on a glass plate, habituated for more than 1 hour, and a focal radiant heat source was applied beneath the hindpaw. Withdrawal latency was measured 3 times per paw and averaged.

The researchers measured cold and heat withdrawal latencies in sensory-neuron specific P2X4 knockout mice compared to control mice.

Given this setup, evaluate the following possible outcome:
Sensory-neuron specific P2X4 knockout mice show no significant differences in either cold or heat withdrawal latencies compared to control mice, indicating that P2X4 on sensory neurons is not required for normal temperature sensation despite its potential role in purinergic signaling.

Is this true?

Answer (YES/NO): NO